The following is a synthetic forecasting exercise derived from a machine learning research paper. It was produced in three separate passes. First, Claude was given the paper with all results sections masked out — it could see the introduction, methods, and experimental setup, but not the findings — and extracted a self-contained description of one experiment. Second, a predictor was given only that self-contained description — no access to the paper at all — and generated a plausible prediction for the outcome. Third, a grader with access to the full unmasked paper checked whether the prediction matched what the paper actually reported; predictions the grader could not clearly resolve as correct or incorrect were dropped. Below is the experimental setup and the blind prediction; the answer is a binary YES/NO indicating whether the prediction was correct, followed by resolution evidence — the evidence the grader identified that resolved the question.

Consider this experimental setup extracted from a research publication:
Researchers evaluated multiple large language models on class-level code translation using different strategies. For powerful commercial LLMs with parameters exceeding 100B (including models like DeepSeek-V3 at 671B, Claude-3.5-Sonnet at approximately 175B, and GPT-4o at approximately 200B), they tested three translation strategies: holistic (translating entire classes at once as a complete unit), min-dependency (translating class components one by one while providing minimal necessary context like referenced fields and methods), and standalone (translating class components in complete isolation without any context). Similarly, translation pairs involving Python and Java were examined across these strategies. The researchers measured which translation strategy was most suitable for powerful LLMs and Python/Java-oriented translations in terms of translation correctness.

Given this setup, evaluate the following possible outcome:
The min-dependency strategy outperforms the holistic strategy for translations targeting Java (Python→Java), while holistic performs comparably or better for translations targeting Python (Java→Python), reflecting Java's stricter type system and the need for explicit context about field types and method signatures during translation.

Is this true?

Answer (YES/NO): NO